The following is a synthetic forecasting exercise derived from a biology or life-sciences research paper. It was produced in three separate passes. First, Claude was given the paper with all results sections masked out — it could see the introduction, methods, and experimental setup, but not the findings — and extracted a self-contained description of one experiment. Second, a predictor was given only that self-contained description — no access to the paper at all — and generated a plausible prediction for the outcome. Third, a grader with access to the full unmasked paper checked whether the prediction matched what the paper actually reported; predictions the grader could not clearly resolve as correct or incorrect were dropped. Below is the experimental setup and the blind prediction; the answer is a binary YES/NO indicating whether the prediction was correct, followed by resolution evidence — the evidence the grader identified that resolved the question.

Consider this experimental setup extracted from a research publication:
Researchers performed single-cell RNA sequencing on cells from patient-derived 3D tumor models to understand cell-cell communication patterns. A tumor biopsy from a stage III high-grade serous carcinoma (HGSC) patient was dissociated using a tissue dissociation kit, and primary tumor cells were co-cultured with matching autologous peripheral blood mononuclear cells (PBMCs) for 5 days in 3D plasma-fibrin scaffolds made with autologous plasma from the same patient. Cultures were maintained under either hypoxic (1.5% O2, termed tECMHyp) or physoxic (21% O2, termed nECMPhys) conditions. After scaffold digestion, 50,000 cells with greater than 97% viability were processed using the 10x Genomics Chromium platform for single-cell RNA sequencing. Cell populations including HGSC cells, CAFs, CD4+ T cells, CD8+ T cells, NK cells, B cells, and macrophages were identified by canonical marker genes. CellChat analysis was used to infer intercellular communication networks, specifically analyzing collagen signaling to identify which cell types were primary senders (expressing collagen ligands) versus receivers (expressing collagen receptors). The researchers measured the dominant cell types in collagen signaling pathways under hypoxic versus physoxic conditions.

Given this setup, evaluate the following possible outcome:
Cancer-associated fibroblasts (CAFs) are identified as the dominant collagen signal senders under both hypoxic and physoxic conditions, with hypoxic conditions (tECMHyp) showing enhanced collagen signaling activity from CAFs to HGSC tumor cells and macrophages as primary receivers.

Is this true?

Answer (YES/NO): NO